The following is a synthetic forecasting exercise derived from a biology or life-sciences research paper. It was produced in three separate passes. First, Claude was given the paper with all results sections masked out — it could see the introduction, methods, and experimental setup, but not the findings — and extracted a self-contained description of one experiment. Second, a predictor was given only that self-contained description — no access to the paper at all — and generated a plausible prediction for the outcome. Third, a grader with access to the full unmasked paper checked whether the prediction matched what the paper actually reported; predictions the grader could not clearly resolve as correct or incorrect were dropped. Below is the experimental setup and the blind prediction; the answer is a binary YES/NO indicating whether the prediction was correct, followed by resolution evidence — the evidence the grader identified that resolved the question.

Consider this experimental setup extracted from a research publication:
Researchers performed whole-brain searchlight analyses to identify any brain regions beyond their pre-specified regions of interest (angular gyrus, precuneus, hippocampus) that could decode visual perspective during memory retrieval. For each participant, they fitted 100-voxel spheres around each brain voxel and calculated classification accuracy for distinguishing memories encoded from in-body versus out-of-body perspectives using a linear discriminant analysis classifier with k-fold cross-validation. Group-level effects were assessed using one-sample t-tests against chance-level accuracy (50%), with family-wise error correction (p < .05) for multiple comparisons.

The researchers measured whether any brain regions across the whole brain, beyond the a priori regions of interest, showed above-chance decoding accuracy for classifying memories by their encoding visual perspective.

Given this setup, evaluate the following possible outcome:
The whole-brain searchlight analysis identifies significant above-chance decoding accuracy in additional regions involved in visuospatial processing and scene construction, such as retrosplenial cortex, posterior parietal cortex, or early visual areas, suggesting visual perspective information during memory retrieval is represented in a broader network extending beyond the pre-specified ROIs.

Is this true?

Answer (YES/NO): NO